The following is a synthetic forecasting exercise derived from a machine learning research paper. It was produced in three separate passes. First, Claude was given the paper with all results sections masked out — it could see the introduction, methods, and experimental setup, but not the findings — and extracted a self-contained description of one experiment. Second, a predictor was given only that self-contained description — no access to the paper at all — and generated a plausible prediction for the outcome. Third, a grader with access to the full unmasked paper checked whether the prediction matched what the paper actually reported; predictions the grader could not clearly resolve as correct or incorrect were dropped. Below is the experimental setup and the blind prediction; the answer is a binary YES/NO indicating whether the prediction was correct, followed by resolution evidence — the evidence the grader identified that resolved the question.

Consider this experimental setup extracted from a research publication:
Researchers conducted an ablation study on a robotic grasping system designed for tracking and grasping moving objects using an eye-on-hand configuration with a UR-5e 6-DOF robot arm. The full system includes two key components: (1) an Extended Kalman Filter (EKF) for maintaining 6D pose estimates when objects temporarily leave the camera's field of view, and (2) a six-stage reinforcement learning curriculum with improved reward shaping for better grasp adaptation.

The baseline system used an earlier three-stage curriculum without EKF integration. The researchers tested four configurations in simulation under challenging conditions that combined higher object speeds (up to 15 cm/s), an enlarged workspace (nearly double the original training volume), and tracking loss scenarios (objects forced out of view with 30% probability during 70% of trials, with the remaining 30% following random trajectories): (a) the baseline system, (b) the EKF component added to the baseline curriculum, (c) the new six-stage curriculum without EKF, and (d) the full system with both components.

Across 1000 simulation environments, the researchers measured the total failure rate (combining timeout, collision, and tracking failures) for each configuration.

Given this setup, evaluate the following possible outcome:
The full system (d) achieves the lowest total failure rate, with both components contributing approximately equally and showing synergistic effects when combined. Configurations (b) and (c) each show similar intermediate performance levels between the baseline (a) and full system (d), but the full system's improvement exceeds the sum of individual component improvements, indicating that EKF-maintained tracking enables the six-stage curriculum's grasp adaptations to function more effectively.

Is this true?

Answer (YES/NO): NO